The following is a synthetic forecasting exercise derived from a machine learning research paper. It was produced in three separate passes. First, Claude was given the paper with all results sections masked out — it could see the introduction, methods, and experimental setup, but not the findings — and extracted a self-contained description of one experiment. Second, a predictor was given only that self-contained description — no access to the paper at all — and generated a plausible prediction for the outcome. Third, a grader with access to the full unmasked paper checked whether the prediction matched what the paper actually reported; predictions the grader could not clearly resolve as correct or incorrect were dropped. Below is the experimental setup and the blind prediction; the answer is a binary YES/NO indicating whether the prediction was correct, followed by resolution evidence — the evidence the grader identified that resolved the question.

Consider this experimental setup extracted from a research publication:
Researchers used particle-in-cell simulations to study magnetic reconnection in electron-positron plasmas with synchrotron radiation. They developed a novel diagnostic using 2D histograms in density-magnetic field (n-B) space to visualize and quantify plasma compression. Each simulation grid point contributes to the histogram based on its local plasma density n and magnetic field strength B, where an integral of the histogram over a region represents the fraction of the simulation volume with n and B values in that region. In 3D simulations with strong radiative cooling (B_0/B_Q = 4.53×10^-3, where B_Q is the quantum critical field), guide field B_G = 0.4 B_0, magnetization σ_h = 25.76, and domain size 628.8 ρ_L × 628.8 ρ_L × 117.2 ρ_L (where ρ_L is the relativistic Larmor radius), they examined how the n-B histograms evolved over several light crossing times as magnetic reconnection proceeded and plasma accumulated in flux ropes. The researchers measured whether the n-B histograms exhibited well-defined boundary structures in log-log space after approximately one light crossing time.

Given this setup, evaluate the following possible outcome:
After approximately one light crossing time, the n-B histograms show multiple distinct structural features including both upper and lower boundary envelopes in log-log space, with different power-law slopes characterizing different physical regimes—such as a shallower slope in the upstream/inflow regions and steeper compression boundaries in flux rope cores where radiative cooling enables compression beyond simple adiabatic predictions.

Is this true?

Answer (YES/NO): NO